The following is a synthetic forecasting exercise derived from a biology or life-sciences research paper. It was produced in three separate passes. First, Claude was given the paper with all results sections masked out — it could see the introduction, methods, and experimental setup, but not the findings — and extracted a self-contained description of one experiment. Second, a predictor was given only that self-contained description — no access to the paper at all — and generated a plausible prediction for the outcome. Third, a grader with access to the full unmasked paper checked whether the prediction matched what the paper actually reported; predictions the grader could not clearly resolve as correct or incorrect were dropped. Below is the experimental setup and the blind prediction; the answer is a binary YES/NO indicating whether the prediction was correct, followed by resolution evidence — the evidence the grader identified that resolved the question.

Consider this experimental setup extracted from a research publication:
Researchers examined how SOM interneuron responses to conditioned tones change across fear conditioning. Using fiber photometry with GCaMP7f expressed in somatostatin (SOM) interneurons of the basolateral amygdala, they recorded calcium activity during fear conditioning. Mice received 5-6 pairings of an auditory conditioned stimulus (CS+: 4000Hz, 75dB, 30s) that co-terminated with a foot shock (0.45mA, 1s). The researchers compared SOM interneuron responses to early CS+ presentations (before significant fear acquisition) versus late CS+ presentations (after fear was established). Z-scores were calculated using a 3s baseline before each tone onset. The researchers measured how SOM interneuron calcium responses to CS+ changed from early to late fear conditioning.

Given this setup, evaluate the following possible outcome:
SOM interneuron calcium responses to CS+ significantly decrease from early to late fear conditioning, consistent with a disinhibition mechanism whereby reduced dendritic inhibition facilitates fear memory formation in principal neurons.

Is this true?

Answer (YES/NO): NO